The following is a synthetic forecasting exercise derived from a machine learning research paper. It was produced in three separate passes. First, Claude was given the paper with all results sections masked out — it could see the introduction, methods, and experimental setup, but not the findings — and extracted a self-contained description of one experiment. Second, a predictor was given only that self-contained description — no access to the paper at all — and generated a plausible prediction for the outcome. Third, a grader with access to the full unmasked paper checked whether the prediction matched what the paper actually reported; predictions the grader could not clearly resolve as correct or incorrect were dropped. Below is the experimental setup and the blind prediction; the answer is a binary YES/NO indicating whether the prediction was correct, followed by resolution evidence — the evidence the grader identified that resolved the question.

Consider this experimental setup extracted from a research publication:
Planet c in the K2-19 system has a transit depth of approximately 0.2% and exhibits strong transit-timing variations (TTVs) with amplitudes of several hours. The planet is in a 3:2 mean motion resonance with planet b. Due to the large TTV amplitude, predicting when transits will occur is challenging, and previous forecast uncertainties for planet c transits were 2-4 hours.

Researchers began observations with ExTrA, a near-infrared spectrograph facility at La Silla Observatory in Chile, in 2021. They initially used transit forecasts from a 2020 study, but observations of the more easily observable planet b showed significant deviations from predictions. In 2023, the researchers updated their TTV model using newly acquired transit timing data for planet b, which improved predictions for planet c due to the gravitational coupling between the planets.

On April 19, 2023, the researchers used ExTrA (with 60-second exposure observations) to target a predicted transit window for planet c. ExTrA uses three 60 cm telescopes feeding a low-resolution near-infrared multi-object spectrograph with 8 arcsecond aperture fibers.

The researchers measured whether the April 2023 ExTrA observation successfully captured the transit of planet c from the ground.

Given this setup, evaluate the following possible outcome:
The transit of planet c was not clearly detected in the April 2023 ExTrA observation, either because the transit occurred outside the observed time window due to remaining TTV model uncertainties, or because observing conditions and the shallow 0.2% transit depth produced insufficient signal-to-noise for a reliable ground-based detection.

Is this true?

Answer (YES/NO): NO